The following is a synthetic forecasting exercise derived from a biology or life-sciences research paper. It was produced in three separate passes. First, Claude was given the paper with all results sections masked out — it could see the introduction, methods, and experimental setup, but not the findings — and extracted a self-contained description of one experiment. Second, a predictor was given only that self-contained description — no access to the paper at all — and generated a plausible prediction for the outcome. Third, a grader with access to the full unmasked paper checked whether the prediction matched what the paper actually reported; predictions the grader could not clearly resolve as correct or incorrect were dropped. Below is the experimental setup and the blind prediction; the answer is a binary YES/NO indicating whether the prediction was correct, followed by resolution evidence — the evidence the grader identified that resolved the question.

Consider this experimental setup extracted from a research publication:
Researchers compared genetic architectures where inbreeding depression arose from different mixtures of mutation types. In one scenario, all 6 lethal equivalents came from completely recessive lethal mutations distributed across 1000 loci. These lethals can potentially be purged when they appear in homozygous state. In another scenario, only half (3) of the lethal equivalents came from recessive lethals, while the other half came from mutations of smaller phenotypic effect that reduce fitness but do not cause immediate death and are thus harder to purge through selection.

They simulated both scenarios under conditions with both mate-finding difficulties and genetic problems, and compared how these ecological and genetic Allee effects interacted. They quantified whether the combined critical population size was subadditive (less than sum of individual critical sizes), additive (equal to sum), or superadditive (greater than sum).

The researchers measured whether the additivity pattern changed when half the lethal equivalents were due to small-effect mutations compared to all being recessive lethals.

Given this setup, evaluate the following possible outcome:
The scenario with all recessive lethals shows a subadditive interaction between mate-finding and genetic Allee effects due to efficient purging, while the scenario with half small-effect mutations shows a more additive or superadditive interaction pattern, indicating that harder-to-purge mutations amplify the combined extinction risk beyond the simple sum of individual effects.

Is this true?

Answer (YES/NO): NO